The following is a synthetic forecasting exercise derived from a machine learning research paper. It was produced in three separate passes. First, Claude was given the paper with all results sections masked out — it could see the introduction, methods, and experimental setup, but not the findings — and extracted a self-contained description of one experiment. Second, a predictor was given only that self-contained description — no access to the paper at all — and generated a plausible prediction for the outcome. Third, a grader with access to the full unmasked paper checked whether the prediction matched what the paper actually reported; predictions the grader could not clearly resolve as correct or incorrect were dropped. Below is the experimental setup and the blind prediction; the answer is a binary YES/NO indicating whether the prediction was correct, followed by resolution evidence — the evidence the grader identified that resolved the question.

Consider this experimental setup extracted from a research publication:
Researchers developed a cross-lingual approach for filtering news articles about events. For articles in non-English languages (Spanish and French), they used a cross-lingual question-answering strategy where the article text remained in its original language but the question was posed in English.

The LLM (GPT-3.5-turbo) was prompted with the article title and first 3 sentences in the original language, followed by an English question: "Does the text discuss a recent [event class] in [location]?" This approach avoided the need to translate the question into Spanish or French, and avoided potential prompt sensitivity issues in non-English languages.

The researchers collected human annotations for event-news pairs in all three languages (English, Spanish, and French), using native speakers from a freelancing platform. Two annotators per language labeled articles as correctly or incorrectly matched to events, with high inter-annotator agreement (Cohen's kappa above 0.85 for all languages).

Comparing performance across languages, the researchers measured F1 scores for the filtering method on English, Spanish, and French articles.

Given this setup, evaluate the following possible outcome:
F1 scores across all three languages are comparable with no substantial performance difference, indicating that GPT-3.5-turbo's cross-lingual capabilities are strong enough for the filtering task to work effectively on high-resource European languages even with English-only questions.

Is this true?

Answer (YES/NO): YES